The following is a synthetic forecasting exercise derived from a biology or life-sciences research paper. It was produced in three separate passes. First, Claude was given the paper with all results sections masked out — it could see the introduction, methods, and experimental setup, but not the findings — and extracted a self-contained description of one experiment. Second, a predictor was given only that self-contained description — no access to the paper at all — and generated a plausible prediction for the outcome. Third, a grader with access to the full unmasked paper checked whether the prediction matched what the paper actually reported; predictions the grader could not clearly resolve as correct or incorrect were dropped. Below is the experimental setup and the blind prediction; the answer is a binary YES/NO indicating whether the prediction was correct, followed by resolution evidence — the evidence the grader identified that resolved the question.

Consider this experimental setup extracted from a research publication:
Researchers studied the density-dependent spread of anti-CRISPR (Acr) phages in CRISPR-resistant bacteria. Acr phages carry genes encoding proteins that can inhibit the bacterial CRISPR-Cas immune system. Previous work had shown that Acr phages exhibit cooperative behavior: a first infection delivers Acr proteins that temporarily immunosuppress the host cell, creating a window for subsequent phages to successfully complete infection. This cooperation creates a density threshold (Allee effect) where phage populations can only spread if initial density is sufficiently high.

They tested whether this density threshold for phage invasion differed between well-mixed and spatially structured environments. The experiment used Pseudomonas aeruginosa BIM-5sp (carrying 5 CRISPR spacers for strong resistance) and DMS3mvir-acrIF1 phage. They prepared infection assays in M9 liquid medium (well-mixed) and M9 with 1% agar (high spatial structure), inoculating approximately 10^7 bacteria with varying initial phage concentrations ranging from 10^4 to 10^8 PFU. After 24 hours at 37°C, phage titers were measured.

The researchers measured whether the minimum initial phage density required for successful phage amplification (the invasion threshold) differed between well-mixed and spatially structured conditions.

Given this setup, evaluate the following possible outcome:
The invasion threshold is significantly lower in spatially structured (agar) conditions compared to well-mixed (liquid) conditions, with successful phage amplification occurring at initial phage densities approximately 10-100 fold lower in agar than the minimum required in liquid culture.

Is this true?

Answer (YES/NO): YES